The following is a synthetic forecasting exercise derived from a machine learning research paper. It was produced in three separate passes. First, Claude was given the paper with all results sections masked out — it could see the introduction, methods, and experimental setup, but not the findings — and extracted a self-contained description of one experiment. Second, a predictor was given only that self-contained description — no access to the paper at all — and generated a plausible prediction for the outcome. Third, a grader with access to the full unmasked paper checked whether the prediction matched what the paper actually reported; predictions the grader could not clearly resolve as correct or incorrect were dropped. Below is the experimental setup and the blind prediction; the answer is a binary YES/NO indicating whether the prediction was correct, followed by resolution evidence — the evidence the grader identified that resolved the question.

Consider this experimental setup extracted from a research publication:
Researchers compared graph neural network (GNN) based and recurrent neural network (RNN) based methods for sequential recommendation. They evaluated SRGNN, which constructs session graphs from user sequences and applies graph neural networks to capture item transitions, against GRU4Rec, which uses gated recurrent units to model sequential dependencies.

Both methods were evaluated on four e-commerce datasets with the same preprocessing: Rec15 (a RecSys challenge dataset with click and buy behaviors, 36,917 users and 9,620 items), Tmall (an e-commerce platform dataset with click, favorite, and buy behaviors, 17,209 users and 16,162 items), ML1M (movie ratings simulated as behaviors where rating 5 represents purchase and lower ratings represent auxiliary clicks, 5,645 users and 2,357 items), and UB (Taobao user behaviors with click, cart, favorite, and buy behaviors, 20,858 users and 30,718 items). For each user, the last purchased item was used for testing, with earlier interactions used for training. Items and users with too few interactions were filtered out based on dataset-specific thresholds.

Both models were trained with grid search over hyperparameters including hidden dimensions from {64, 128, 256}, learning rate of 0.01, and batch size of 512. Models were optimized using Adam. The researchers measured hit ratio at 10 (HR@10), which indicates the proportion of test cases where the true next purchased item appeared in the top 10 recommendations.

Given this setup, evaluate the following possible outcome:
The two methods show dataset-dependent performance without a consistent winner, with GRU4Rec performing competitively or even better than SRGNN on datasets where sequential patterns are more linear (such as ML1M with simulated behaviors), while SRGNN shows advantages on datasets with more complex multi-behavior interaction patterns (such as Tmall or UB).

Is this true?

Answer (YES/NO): NO